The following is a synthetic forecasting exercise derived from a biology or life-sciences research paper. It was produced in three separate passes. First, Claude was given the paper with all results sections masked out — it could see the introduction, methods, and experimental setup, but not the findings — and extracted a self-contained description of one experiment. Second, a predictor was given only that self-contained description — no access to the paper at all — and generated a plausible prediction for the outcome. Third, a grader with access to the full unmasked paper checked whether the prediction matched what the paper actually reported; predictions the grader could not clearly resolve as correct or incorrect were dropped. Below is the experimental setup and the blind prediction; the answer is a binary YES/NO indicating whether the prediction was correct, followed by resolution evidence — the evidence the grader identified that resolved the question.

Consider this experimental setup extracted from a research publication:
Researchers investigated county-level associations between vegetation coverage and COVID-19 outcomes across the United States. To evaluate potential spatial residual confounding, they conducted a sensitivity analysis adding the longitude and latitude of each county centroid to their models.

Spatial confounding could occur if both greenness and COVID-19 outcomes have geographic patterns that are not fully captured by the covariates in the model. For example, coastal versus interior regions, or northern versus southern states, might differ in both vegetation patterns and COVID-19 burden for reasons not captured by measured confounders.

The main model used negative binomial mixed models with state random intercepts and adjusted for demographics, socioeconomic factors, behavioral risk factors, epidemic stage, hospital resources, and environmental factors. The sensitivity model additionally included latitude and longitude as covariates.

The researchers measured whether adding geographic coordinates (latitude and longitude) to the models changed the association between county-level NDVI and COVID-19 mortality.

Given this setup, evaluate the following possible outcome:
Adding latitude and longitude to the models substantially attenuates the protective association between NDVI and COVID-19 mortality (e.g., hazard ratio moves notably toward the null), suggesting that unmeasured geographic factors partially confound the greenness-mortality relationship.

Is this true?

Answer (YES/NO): NO